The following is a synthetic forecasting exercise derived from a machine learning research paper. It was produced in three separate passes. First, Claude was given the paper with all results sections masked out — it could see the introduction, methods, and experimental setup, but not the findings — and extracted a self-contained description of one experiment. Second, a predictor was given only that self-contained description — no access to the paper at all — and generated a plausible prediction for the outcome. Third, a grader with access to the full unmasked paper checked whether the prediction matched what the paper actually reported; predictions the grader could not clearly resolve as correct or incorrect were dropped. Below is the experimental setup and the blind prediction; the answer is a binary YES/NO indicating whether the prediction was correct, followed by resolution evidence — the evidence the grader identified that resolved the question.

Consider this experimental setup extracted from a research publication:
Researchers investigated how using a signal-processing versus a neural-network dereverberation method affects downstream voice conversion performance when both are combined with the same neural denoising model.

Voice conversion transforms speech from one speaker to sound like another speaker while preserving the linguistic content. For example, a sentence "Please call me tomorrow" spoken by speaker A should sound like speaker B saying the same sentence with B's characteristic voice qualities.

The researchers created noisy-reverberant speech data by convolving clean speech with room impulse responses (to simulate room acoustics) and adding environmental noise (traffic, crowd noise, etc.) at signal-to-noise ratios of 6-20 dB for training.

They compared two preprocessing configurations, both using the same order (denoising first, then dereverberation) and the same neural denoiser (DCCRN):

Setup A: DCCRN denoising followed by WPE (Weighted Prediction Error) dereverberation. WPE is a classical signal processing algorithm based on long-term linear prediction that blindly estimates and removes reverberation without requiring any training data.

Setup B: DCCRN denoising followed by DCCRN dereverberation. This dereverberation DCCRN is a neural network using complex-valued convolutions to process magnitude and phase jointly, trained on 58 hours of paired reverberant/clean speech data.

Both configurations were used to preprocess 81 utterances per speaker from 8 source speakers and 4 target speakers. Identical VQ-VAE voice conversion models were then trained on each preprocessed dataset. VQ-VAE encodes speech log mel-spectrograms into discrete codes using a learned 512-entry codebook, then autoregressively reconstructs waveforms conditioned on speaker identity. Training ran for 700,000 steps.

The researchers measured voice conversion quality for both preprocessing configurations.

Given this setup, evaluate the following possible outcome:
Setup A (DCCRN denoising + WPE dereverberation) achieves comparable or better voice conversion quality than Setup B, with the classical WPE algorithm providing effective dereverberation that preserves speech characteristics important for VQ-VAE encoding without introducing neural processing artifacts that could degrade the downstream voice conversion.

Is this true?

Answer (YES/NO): YES